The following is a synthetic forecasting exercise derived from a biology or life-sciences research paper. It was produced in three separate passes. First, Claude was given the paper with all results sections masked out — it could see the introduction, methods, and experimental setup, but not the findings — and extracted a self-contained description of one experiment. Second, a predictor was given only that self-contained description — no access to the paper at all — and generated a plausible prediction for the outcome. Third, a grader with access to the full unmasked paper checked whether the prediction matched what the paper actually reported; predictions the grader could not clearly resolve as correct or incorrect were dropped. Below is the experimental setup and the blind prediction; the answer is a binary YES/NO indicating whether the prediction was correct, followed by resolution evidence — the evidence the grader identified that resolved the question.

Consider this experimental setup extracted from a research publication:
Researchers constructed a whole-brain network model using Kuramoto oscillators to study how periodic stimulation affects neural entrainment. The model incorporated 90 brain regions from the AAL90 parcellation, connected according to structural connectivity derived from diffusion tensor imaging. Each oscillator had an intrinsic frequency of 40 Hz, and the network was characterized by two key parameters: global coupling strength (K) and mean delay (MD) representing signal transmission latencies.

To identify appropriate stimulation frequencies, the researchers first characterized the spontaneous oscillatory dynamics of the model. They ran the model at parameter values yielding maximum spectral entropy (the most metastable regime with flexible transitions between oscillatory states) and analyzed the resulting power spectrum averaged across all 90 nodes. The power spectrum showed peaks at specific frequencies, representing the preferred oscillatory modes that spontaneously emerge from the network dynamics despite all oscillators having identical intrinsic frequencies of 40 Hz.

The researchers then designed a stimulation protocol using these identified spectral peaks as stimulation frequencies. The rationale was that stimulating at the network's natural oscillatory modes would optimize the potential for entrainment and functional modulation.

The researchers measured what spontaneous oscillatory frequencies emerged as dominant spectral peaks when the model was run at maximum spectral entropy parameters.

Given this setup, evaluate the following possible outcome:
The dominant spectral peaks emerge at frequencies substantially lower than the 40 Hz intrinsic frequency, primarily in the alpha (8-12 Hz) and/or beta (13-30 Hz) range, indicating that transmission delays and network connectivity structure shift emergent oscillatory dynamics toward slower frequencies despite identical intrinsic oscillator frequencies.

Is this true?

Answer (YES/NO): NO